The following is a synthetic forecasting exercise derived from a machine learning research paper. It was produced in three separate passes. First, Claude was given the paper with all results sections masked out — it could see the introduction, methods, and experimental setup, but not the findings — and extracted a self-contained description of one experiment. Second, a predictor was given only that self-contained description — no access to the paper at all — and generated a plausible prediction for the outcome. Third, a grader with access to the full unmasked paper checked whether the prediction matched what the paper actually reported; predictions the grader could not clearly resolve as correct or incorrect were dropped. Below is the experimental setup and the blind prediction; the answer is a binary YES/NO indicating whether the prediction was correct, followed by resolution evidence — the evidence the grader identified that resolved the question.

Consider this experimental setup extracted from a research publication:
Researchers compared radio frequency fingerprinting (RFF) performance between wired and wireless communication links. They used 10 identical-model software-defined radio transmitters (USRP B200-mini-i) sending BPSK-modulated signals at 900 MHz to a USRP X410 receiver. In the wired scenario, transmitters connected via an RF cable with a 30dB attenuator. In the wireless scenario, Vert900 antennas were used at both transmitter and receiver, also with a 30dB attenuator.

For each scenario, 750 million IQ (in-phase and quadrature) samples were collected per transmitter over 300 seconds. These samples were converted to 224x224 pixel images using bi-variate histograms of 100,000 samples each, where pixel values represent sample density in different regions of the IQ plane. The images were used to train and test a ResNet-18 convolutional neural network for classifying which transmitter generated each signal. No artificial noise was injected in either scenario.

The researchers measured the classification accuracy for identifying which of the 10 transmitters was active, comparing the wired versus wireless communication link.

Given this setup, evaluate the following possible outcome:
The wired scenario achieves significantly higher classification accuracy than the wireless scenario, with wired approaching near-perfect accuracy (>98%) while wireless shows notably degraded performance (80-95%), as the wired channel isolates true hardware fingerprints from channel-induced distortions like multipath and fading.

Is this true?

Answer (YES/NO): NO